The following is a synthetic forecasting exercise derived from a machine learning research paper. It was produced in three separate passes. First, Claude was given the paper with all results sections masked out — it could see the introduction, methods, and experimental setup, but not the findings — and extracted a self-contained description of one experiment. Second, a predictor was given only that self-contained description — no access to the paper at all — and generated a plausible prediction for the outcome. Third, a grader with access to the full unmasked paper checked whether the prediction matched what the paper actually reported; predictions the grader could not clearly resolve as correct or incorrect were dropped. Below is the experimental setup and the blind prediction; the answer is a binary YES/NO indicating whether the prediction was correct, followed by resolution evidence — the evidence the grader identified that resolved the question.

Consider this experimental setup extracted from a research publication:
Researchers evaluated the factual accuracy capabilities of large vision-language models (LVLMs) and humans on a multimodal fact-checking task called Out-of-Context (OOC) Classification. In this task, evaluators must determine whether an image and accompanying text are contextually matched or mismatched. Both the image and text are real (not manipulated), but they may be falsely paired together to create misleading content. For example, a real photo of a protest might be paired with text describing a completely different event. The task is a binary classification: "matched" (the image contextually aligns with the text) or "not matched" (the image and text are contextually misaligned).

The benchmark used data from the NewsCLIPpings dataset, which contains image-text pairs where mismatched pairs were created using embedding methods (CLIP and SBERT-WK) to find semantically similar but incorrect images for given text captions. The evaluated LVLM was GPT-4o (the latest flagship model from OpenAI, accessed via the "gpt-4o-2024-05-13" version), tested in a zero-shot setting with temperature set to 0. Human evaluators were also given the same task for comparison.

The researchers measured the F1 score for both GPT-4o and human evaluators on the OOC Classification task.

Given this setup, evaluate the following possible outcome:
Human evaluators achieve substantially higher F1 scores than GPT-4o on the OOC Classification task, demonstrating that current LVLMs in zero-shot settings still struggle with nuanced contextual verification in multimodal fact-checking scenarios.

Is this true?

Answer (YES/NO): NO